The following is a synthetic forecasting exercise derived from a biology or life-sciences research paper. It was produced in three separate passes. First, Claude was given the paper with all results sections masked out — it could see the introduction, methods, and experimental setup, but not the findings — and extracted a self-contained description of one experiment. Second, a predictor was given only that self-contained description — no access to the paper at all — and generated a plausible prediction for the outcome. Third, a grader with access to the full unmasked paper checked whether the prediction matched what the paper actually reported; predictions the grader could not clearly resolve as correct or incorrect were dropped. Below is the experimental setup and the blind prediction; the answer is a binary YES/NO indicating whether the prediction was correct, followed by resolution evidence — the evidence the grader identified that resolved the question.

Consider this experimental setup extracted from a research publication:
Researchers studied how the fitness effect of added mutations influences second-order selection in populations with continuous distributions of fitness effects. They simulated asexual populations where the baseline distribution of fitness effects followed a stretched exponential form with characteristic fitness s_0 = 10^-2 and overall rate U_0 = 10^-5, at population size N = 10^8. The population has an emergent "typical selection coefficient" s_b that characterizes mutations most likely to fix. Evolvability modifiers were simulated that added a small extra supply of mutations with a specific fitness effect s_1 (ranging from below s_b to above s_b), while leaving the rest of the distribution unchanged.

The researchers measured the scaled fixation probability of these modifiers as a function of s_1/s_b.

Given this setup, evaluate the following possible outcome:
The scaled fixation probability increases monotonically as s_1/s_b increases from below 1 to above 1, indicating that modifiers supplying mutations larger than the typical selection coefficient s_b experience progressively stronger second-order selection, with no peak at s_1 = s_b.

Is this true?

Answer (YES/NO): YES